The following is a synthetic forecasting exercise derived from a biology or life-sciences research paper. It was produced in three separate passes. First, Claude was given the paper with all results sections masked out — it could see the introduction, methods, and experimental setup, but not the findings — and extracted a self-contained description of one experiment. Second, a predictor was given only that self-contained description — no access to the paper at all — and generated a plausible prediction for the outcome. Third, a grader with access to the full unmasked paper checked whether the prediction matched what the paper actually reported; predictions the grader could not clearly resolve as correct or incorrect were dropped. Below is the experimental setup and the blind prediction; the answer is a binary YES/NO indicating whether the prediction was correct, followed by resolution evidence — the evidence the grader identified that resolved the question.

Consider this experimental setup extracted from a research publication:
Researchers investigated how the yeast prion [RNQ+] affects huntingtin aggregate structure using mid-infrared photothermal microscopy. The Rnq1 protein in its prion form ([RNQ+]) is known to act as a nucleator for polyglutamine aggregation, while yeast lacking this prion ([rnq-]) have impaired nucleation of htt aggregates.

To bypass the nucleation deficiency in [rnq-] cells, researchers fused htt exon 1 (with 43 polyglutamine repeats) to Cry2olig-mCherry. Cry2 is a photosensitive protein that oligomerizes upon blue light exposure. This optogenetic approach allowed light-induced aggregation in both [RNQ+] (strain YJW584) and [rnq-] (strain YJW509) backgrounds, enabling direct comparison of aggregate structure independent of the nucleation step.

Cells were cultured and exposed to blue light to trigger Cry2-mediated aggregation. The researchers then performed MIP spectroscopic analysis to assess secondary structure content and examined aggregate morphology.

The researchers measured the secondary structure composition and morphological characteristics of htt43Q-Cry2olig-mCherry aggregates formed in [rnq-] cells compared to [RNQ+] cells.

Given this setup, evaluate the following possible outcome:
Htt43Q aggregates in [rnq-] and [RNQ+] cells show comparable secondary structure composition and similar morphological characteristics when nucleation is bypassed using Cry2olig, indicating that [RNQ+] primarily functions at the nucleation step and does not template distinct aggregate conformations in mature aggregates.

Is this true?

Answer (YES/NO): NO